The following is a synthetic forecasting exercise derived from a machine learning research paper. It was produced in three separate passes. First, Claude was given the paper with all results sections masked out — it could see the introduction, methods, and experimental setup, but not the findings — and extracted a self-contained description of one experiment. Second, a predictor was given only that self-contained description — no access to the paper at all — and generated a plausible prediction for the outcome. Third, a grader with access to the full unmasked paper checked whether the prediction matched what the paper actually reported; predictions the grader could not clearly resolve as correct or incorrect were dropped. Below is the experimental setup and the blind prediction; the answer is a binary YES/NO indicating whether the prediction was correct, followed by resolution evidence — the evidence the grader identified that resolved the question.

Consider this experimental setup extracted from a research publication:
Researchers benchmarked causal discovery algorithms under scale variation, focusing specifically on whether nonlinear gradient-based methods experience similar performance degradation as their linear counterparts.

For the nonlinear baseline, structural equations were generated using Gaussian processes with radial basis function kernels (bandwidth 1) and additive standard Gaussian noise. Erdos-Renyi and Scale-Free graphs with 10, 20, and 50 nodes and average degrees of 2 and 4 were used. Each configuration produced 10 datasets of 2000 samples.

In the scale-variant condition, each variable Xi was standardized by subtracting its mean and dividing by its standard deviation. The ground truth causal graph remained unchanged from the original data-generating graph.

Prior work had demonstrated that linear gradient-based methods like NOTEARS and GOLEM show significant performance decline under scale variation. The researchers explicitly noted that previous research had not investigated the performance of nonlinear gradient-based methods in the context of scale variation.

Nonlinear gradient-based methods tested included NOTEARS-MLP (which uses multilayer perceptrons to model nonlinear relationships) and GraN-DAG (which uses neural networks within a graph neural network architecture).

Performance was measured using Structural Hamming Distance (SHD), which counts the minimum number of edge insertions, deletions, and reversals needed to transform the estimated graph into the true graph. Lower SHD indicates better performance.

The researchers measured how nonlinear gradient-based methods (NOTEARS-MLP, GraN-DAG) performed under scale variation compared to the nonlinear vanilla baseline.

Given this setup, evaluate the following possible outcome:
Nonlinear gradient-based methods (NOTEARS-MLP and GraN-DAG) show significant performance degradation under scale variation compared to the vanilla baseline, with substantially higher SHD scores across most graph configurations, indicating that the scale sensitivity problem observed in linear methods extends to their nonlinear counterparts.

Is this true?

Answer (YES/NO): NO